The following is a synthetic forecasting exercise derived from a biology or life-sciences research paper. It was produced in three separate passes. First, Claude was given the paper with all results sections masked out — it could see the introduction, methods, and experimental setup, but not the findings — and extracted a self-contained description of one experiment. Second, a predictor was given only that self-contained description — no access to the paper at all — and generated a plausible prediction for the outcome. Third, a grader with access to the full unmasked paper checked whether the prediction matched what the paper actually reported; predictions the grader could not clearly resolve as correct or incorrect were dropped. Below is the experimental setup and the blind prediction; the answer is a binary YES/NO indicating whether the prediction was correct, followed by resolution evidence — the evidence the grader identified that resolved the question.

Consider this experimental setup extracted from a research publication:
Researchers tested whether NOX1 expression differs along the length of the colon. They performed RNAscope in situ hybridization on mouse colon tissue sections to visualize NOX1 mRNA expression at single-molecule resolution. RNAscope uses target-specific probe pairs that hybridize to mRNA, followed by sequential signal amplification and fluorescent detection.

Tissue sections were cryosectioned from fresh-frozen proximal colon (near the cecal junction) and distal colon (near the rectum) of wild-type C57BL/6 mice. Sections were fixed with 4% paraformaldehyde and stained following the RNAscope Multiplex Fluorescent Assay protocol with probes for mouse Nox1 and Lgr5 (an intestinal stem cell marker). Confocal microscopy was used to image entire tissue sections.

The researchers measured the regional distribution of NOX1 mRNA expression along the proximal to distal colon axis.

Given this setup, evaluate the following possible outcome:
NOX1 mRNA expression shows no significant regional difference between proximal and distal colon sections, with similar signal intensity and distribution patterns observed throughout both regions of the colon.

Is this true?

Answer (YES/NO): NO